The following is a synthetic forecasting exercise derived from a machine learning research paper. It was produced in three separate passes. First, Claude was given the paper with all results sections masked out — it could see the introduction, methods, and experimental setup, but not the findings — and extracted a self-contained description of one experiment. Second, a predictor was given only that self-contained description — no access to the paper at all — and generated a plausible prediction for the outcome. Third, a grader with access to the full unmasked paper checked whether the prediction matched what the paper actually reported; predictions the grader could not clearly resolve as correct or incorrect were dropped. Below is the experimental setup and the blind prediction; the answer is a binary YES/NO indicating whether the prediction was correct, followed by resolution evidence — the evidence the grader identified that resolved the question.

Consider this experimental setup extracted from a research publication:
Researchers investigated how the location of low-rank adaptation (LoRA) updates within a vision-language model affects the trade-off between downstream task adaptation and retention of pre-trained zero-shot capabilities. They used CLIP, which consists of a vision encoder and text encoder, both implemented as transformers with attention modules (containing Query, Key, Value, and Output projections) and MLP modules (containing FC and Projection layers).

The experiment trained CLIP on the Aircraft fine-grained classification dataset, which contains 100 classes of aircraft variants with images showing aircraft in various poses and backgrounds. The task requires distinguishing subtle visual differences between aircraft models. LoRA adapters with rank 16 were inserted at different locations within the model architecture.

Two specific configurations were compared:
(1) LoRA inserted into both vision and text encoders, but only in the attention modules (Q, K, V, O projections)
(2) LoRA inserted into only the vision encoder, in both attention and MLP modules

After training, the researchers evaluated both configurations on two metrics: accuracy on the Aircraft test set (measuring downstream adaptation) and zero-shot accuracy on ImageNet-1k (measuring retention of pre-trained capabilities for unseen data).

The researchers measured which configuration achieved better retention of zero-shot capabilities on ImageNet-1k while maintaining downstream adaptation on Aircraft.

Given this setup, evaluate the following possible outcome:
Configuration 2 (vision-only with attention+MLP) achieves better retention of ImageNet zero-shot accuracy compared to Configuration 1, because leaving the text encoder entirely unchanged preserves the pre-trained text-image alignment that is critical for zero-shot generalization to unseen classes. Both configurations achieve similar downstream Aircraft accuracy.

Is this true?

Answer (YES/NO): NO